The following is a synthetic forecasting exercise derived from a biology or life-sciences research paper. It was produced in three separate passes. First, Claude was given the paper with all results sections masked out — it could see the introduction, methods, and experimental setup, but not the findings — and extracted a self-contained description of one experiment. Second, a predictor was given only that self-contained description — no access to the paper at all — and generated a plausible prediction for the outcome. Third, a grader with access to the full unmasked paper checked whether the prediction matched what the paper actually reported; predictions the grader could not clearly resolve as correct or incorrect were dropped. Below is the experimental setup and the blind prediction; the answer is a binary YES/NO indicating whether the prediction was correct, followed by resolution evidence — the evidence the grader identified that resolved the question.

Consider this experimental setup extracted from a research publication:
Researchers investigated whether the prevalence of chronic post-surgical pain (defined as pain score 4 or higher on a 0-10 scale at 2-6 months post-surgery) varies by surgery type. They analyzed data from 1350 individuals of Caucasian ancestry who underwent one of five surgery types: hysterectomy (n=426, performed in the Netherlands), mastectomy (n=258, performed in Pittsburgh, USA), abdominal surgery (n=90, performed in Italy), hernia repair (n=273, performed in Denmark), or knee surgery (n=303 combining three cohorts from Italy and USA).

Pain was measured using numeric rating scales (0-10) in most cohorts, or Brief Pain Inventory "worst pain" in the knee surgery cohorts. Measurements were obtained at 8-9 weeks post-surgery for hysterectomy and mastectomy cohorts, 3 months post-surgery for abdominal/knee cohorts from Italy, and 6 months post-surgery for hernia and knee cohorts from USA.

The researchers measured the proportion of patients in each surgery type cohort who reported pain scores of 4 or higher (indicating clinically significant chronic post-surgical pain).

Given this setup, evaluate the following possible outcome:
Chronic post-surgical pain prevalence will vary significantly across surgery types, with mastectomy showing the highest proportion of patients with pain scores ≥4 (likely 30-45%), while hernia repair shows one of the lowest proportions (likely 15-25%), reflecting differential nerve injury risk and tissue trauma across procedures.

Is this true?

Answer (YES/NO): YES